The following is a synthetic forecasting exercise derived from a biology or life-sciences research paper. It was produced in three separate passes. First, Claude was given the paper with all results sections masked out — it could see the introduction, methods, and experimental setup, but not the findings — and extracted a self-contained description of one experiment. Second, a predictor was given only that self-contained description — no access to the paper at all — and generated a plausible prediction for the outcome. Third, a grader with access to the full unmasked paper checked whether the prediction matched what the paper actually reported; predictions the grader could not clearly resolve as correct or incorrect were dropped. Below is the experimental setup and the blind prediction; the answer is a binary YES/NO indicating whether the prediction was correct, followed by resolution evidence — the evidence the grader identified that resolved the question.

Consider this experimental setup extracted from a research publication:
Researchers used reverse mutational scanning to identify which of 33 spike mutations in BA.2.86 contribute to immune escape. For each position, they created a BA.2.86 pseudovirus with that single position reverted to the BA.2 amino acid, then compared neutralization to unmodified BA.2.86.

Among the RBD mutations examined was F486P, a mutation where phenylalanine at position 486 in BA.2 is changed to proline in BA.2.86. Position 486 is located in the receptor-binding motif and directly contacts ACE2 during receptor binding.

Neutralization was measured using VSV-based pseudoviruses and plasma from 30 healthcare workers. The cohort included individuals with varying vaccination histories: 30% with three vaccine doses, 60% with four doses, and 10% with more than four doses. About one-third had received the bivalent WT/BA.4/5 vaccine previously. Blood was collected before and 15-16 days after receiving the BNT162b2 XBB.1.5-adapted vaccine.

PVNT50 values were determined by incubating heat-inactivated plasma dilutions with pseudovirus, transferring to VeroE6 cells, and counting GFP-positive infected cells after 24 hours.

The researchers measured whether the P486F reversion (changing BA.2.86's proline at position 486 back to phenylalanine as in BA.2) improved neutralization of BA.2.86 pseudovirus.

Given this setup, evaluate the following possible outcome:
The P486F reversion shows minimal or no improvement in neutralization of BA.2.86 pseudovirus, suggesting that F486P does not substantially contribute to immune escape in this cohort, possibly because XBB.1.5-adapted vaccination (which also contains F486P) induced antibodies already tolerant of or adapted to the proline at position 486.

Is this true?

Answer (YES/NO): NO